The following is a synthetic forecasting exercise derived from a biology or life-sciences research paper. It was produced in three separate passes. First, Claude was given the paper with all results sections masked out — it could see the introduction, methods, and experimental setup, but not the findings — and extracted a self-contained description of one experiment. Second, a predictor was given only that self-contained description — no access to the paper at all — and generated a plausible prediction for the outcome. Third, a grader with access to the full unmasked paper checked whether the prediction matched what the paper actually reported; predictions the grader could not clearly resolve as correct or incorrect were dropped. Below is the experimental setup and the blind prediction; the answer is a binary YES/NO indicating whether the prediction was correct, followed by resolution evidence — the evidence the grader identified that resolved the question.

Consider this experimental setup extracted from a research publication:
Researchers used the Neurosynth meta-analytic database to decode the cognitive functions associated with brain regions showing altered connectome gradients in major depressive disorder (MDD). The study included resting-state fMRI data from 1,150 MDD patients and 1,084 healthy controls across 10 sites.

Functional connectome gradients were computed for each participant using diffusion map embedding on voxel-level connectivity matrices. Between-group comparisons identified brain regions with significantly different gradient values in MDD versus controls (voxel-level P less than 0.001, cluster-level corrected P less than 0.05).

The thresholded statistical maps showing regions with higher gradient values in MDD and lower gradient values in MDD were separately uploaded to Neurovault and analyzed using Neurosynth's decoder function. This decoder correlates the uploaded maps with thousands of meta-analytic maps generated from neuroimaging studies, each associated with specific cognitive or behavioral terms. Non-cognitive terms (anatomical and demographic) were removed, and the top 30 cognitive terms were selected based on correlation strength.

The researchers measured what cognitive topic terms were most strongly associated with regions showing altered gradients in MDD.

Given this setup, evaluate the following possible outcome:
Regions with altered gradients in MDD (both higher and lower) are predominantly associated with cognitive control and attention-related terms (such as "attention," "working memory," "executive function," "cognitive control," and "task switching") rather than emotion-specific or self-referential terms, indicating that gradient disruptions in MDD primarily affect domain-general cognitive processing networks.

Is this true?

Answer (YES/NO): NO